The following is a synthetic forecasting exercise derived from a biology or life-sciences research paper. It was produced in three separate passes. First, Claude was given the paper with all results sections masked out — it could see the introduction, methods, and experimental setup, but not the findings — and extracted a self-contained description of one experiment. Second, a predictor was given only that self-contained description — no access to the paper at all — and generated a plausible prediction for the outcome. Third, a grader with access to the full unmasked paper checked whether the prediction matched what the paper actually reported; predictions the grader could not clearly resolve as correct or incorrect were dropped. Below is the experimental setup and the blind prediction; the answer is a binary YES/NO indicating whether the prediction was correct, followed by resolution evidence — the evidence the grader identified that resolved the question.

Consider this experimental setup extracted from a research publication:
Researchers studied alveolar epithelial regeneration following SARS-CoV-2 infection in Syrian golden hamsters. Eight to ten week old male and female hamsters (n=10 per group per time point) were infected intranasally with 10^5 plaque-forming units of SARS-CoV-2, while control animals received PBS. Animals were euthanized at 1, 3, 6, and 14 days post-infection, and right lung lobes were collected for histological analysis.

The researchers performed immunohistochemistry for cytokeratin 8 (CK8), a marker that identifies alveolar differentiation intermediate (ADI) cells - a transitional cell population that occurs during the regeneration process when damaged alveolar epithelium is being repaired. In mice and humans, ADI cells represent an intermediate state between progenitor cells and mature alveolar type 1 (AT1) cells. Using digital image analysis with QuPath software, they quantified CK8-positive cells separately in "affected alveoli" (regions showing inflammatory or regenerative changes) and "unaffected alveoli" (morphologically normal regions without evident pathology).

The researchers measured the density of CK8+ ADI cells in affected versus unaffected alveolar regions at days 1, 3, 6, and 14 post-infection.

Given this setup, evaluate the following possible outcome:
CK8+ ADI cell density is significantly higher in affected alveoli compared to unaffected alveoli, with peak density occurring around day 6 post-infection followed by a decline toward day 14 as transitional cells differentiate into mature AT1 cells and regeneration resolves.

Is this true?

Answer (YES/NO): NO